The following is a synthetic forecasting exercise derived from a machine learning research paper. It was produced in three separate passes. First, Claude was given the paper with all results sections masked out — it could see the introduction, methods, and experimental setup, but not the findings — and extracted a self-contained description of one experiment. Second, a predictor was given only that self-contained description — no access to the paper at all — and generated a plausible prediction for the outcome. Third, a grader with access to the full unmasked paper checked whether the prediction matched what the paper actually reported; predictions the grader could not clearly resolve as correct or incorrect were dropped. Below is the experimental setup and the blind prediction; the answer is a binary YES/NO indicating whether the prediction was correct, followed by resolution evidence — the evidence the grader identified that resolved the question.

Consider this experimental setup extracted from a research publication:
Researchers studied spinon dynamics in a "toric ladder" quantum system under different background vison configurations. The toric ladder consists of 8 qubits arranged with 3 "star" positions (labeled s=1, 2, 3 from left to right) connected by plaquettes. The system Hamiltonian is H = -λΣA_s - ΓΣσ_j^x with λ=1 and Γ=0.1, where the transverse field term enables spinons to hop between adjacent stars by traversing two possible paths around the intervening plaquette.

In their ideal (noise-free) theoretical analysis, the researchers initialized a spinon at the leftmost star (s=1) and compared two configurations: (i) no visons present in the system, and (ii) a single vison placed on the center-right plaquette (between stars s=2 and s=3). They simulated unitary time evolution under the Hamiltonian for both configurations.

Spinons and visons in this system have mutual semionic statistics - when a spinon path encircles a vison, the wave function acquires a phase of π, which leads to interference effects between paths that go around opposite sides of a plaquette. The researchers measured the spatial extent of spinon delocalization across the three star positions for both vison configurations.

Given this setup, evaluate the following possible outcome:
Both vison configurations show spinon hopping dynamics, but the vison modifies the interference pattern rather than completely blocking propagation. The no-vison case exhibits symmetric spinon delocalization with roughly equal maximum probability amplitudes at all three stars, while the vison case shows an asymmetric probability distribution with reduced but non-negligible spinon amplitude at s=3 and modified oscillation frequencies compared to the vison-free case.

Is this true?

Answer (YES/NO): NO